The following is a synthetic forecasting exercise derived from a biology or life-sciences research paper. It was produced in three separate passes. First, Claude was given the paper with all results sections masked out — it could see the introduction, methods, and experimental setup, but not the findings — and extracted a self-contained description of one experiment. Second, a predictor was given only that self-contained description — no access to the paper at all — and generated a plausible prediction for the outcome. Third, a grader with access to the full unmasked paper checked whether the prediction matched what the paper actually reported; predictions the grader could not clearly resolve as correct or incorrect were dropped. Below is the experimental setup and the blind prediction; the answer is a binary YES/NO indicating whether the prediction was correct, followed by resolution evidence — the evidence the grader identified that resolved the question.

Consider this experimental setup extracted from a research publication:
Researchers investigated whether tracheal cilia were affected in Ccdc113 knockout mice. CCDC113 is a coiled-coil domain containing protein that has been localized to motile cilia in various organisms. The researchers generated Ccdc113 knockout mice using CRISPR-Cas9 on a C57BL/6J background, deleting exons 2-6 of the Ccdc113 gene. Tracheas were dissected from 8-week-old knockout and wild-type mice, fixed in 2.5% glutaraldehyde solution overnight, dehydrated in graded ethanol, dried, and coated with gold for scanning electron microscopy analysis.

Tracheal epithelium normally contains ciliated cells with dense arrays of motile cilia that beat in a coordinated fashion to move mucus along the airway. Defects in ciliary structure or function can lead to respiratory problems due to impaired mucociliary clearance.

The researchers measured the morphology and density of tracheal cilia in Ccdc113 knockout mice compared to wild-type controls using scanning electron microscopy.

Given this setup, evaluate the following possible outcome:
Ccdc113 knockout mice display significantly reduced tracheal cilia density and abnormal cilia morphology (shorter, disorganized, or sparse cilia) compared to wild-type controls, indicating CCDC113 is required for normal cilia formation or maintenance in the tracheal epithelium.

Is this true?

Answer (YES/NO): NO